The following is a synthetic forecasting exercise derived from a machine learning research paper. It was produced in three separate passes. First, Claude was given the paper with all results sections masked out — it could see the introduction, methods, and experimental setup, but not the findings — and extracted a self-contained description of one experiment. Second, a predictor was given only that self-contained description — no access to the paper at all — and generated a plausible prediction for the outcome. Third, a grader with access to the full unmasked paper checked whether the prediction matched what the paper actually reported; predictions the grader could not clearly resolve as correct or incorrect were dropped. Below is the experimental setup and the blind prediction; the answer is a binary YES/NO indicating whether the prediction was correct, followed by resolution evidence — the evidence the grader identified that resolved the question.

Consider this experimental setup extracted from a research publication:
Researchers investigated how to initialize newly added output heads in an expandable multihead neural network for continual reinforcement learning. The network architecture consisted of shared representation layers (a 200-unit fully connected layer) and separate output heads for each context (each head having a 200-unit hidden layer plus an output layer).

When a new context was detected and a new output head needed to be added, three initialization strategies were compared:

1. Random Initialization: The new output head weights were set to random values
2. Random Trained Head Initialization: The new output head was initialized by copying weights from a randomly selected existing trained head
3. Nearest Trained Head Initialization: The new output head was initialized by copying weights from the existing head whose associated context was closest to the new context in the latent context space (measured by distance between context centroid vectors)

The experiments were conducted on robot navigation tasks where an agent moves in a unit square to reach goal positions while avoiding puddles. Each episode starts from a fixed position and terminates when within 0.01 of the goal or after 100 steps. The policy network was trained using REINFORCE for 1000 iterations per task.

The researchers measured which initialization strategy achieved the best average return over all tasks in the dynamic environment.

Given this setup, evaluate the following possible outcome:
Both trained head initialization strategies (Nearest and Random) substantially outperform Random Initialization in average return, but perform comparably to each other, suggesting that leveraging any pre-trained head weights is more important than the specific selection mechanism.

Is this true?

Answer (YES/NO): NO